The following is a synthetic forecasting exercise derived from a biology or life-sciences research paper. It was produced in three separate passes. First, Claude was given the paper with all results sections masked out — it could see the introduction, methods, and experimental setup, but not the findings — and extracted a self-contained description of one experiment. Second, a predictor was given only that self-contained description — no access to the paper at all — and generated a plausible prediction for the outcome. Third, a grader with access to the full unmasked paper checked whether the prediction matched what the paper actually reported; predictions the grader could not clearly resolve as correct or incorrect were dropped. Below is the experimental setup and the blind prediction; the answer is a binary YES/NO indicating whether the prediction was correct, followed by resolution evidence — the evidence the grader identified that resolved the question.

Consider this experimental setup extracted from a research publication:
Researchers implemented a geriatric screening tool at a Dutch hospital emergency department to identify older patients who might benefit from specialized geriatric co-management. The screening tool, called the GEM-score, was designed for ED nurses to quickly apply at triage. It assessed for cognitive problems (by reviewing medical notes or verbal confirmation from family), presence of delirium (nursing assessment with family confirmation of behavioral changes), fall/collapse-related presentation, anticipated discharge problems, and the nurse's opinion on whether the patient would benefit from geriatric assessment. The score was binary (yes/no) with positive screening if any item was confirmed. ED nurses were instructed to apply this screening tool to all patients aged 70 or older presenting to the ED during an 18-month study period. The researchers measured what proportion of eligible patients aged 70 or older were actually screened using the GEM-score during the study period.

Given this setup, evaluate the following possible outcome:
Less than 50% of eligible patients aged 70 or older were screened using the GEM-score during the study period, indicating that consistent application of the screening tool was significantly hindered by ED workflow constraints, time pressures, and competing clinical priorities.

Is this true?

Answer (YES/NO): NO